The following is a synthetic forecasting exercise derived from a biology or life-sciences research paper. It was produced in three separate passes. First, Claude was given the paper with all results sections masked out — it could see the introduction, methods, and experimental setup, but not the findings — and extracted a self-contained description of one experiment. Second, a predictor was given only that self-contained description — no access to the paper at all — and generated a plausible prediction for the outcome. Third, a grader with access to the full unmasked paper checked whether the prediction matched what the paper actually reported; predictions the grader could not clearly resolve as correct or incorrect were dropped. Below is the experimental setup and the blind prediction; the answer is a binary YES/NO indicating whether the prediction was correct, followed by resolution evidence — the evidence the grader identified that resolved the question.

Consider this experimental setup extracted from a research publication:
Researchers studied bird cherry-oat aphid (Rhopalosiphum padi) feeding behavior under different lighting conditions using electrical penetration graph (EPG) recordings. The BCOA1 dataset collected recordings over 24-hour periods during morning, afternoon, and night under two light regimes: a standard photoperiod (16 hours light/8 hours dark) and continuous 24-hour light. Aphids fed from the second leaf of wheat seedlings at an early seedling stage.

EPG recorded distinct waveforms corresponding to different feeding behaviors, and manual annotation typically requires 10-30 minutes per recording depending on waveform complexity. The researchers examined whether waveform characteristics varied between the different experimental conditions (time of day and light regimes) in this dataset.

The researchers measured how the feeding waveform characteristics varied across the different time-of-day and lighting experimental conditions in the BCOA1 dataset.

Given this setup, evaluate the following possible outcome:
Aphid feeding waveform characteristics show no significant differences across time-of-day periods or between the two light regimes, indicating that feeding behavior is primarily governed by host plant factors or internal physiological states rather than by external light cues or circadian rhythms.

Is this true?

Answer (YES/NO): YES